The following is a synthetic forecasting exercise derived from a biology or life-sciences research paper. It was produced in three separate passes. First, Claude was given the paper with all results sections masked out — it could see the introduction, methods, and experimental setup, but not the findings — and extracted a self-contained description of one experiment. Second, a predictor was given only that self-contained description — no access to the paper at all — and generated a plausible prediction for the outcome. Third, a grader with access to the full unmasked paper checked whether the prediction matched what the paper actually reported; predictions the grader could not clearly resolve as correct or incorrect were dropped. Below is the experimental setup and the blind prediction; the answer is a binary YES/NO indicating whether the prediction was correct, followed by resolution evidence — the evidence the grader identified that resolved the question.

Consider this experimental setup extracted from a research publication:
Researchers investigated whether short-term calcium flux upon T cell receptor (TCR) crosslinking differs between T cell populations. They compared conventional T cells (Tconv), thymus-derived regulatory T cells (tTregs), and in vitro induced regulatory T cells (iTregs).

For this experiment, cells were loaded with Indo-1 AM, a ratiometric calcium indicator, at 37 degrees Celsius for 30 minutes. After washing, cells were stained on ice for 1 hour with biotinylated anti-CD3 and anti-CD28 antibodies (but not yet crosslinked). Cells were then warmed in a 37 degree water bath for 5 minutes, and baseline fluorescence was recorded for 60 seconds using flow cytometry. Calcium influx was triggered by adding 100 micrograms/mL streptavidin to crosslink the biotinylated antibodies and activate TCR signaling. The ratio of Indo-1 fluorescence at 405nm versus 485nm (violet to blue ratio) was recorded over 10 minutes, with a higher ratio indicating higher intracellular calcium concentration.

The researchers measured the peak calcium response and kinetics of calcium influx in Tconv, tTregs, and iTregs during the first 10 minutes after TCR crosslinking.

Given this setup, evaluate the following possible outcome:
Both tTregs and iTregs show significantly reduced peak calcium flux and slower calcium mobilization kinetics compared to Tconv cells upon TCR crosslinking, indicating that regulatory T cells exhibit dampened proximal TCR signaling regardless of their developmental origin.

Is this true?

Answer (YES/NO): NO